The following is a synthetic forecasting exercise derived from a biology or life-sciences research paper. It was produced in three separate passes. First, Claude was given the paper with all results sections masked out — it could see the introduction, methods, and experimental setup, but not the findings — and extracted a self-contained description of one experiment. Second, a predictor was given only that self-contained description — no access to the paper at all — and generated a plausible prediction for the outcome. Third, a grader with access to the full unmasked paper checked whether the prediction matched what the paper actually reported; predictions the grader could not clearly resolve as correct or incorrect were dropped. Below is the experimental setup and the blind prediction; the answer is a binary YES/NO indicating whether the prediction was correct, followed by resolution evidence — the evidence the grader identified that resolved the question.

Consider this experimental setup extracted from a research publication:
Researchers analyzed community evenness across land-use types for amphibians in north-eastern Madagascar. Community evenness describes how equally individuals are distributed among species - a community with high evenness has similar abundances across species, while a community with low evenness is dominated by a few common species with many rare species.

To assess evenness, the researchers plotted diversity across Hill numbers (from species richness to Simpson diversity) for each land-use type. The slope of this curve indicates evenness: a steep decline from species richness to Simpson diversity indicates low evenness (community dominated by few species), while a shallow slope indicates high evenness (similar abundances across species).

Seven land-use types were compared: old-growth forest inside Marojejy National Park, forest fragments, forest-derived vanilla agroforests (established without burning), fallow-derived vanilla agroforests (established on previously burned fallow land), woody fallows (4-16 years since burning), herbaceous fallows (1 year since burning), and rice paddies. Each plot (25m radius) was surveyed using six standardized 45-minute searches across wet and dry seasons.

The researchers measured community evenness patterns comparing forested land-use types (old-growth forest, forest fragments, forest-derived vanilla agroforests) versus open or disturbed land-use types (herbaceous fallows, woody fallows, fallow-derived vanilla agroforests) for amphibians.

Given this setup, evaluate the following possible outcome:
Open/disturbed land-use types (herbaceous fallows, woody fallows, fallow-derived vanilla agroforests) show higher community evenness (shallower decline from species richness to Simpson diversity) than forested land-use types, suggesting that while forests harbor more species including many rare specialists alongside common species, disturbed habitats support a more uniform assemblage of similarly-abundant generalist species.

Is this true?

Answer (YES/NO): YES